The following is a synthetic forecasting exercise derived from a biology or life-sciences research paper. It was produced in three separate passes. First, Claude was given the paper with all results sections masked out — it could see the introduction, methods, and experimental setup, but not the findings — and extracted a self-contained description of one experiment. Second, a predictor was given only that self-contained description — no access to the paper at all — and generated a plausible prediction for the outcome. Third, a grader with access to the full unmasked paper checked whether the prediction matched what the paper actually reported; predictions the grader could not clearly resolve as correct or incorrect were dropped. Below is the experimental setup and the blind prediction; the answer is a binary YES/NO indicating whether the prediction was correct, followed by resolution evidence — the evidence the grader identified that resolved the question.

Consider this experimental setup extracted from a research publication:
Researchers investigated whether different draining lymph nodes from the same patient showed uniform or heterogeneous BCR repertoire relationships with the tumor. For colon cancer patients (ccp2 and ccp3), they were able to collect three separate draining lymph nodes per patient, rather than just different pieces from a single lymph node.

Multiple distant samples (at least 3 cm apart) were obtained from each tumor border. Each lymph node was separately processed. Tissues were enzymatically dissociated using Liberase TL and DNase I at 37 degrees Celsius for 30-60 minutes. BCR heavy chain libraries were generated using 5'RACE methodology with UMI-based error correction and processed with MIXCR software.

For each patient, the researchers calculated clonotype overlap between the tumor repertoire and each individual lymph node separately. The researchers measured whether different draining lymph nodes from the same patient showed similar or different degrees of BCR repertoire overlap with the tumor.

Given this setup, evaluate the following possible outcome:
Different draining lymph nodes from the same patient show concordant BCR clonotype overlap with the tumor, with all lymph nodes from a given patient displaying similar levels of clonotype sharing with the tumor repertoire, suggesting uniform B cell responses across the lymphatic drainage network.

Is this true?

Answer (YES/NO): NO